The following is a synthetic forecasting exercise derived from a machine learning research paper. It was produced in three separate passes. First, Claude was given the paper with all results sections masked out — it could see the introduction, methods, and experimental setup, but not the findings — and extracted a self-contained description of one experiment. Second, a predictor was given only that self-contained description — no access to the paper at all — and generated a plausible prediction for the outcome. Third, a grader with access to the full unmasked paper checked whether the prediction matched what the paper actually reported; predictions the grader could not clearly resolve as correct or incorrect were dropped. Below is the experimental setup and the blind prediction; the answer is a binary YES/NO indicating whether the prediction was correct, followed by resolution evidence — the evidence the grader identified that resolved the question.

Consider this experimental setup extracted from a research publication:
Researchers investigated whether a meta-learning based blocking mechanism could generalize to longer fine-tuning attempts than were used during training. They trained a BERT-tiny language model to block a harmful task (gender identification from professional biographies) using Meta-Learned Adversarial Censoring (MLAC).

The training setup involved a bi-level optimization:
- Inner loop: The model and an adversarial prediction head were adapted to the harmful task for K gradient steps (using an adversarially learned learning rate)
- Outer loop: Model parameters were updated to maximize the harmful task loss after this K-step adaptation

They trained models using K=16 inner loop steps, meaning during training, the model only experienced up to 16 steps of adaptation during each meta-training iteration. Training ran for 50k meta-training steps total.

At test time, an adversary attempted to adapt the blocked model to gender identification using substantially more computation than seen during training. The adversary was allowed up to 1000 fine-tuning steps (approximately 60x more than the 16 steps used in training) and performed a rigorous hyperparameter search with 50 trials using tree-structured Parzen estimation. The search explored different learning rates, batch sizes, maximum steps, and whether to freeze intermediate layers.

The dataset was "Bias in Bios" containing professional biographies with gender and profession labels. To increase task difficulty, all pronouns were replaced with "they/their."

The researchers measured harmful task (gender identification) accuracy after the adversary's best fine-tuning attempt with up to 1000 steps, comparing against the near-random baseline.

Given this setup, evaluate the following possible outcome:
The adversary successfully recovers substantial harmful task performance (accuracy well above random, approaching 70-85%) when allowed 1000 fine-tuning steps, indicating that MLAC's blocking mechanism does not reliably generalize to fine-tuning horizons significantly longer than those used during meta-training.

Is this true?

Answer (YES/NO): NO